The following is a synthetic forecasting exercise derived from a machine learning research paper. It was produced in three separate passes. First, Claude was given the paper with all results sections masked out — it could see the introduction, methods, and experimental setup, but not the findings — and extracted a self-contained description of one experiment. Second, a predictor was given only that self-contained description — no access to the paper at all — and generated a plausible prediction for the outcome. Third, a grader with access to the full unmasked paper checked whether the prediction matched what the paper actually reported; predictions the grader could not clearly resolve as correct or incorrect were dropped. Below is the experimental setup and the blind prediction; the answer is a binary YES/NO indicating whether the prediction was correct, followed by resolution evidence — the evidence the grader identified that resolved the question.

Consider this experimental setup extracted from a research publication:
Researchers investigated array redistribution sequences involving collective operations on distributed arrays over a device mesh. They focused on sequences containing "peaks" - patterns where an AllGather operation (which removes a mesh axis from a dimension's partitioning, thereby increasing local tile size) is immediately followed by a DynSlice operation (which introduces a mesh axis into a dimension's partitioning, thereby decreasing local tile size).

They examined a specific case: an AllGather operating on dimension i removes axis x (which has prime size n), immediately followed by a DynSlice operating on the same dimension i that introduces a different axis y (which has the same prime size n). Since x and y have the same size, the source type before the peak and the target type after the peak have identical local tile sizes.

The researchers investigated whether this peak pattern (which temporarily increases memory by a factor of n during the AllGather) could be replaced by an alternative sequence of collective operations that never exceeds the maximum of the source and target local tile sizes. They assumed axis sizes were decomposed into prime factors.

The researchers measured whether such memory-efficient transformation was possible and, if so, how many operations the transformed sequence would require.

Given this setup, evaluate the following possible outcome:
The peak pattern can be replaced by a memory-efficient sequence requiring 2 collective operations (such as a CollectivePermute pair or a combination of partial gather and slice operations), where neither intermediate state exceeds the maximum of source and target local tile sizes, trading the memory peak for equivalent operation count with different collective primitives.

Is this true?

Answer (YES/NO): NO